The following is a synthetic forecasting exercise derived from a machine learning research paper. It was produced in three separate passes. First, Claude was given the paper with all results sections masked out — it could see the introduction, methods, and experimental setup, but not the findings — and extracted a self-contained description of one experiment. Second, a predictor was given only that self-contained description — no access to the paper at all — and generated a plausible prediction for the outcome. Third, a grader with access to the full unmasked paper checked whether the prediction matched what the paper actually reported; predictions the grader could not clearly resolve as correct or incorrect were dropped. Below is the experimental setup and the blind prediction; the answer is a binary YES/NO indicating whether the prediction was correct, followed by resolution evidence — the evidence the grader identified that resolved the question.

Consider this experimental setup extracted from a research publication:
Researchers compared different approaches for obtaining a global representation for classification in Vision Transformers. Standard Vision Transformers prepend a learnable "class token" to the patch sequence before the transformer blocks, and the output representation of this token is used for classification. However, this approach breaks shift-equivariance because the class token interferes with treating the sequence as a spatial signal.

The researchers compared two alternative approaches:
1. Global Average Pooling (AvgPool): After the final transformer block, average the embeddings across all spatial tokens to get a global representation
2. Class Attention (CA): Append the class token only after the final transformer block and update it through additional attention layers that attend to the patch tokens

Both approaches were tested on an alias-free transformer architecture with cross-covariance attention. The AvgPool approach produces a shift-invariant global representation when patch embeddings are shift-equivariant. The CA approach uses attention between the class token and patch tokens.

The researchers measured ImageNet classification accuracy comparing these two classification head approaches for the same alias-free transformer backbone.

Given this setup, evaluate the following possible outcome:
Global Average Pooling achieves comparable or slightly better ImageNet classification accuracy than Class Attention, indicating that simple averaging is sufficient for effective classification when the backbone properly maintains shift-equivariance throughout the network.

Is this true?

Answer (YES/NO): NO